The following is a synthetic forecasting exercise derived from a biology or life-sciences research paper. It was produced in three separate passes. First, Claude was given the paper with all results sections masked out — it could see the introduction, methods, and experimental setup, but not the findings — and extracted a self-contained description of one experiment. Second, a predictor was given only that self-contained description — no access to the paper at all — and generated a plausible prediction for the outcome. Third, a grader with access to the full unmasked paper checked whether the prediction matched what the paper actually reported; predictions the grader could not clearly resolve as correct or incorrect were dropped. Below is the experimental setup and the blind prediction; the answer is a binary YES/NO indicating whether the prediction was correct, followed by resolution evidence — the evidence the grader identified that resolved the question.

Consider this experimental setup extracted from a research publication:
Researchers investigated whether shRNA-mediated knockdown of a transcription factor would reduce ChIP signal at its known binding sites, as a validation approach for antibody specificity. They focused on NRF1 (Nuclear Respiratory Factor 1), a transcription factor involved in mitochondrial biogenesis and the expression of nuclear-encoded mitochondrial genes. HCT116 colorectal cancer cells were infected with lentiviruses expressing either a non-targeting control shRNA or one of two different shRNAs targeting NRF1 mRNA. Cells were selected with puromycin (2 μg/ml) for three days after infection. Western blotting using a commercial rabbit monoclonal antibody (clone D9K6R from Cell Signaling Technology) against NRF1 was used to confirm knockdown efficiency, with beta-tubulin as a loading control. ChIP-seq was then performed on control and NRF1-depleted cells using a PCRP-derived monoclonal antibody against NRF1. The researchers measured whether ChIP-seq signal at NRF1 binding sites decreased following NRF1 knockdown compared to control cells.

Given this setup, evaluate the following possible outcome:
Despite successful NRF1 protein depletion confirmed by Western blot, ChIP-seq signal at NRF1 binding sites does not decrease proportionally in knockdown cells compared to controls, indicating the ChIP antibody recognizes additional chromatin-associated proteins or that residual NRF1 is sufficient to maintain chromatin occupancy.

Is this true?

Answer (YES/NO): NO